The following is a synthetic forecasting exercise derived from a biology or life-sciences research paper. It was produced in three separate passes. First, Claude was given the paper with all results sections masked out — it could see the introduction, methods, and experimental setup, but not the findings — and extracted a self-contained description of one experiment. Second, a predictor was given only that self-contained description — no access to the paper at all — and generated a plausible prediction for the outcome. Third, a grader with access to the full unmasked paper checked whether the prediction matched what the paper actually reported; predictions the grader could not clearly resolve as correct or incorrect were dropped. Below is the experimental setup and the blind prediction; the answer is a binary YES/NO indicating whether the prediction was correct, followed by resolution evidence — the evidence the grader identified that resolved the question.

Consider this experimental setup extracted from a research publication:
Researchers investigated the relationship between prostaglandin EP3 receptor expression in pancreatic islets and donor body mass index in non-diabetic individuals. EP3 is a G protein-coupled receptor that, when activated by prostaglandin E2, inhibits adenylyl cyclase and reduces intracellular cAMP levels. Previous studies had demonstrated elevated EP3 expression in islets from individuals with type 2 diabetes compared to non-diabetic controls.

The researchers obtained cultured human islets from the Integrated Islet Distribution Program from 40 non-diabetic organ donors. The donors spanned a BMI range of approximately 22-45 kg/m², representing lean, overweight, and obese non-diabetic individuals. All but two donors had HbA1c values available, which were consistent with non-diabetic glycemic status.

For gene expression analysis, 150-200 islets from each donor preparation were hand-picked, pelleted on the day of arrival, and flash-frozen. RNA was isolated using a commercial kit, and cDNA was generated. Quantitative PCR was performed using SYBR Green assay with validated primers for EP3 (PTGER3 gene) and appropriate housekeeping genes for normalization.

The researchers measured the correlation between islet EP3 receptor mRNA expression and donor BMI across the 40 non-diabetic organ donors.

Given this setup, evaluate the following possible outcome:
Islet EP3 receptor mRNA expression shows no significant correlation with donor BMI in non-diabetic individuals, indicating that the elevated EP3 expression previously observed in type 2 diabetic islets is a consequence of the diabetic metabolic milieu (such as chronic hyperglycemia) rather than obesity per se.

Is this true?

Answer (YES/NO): YES